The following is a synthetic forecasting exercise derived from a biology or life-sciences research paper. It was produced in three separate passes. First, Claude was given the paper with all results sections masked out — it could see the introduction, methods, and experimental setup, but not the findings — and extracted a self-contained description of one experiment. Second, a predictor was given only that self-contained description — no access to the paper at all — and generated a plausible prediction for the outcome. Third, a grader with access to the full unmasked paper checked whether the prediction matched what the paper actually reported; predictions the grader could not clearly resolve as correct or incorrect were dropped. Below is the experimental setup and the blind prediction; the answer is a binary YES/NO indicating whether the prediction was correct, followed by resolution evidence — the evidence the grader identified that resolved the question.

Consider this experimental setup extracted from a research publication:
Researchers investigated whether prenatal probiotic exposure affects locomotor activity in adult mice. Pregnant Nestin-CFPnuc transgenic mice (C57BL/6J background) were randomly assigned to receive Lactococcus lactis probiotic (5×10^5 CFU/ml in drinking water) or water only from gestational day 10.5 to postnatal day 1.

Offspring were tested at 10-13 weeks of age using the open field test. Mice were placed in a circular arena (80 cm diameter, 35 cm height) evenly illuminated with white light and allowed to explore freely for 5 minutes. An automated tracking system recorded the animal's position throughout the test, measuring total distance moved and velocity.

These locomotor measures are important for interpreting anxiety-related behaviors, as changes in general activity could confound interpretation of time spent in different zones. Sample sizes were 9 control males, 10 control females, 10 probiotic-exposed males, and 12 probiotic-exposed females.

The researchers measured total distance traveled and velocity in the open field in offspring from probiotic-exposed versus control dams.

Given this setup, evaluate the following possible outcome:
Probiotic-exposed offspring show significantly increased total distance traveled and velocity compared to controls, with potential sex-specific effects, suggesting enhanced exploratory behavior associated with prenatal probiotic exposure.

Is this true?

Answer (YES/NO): NO